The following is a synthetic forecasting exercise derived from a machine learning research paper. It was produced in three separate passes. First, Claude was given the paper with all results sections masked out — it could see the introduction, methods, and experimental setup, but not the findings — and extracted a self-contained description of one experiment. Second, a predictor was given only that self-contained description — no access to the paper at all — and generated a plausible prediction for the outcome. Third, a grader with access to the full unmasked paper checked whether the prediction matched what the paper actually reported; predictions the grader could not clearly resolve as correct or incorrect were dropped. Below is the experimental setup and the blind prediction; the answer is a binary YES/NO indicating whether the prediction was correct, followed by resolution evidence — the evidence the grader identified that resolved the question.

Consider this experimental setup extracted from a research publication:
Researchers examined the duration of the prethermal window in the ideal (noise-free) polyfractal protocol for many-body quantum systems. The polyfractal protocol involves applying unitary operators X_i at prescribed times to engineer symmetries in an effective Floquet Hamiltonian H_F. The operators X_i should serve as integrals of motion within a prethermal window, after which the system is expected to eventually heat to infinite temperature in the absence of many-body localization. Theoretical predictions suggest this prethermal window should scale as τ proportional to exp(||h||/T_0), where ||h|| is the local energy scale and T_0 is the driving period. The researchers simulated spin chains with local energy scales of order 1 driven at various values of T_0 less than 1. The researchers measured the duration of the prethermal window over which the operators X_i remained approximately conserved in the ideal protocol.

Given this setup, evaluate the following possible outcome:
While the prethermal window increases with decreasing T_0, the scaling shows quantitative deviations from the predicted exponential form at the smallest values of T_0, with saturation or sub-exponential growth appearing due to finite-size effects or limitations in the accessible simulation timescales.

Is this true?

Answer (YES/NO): NO